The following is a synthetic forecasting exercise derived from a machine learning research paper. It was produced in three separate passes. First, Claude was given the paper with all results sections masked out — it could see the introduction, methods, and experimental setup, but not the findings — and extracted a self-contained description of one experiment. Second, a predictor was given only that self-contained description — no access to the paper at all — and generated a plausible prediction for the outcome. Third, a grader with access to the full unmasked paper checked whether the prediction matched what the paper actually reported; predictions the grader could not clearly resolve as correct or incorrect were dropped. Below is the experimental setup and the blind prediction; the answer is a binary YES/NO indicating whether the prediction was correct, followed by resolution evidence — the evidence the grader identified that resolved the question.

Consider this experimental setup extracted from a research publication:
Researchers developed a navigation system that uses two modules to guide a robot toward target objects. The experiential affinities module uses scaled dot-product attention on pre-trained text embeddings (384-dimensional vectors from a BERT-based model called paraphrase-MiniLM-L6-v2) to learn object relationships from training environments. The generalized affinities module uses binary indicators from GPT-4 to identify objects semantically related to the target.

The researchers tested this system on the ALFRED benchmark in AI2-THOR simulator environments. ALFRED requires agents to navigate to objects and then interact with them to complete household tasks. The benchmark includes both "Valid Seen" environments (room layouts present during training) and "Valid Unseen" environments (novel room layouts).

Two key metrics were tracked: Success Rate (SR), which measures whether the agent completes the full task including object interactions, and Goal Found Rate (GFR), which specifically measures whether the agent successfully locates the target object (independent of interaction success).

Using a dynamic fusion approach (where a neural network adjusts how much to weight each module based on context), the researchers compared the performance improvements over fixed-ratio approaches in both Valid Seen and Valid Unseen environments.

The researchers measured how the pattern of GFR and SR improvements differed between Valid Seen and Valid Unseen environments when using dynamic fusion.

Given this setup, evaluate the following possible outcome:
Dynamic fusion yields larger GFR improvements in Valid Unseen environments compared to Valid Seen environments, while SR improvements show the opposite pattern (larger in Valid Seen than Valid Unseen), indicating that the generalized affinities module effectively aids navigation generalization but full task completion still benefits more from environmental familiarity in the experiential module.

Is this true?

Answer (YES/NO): NO